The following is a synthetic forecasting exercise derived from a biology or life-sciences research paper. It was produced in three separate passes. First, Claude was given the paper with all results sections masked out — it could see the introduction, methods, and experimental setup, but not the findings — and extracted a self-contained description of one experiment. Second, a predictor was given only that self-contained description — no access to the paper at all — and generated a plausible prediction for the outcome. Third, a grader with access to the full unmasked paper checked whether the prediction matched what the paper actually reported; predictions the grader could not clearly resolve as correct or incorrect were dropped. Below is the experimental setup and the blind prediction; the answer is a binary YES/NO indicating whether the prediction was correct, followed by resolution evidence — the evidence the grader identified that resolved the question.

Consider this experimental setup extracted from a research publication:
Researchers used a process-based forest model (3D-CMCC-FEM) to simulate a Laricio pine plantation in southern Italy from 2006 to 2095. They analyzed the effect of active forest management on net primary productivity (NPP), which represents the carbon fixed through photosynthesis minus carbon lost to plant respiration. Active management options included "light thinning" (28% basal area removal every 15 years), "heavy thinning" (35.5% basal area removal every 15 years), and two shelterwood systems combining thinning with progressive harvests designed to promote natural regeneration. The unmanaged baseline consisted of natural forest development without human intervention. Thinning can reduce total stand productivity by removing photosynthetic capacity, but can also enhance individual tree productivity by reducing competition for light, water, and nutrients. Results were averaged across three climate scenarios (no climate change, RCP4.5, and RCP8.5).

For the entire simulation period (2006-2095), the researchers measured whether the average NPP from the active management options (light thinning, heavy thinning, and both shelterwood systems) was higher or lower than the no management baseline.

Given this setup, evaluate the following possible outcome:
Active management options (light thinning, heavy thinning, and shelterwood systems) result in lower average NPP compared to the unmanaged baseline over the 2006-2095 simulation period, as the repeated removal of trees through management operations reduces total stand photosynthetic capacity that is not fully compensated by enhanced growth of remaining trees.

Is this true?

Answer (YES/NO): NO